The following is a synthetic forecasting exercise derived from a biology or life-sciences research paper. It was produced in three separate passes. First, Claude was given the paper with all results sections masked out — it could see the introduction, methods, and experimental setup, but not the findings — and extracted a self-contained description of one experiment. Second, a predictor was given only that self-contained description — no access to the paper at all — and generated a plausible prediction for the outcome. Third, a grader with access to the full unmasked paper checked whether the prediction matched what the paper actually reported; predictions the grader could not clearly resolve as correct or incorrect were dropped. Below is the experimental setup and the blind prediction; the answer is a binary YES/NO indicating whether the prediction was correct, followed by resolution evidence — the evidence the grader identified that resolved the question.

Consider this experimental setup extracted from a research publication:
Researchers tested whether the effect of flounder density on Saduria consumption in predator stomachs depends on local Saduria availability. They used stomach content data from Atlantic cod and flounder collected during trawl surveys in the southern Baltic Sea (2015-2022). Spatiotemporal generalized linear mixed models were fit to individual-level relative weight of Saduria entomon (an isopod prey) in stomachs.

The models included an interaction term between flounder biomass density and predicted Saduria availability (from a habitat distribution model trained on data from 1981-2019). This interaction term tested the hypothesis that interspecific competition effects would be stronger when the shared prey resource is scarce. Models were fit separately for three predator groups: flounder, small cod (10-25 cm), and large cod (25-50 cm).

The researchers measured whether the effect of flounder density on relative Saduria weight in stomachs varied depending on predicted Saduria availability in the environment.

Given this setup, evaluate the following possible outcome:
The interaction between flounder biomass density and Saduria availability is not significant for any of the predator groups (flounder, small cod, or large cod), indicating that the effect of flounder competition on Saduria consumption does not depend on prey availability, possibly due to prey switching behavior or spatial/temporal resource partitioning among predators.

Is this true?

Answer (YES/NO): YES